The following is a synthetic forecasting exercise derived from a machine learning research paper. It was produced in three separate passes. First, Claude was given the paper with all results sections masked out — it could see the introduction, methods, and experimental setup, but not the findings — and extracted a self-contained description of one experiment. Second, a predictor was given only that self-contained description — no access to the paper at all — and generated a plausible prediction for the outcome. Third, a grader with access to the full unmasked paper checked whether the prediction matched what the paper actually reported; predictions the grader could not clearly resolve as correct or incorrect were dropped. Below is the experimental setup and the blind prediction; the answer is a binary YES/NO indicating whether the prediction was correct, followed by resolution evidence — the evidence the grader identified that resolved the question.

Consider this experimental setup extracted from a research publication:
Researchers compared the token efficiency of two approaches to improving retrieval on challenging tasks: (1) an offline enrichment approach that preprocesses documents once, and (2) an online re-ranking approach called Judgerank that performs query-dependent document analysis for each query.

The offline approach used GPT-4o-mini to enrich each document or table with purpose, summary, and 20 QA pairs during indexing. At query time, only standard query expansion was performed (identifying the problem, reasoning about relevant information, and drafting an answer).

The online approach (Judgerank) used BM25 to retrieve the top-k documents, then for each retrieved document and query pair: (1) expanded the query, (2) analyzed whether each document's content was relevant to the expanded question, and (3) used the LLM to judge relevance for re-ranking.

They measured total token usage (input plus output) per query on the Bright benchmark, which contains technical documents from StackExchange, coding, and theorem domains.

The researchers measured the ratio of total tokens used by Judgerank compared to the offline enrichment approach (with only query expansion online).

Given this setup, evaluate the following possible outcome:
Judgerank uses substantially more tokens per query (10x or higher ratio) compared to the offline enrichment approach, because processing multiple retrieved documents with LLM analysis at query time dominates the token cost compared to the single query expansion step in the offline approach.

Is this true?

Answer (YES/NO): YES